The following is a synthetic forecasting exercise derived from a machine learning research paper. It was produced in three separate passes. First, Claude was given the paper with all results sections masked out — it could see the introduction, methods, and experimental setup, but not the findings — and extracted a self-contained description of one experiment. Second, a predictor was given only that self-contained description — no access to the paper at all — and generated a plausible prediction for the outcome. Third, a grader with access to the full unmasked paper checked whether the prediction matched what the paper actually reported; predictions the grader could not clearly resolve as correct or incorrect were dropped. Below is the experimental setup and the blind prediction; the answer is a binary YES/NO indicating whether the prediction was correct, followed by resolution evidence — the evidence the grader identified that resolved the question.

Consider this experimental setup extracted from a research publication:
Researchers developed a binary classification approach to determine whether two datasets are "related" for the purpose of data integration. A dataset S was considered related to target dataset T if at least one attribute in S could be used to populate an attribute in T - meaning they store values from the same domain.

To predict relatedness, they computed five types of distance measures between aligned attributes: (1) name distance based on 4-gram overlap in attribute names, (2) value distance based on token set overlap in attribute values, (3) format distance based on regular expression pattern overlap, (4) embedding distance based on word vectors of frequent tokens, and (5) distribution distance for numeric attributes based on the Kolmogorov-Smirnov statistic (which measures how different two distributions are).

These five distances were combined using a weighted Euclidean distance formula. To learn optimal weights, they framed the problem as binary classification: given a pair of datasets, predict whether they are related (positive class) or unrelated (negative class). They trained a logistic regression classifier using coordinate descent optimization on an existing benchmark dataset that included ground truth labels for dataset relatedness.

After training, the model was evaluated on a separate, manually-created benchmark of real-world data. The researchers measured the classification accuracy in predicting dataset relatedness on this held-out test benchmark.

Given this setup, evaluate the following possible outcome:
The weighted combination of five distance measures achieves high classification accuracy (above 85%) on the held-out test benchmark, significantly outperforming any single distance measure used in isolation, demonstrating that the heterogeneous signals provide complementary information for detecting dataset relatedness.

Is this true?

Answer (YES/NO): NO